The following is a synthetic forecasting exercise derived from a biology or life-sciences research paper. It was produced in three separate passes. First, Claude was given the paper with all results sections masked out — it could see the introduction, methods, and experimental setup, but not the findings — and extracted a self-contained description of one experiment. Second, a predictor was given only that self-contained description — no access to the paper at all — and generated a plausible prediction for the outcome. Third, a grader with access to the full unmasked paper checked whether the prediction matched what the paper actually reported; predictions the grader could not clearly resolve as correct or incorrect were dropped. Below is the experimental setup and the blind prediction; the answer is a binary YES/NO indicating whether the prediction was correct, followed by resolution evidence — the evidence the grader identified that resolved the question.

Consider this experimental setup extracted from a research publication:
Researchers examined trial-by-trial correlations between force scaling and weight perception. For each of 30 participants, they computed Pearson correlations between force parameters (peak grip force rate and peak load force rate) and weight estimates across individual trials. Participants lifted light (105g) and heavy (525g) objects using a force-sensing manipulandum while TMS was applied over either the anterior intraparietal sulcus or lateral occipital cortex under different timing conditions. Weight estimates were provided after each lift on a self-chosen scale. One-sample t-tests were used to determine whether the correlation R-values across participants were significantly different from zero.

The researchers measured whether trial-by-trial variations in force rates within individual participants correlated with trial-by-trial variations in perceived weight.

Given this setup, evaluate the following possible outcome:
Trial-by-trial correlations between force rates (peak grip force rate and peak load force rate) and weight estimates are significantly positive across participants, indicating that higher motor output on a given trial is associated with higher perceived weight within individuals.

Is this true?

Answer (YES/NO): NO